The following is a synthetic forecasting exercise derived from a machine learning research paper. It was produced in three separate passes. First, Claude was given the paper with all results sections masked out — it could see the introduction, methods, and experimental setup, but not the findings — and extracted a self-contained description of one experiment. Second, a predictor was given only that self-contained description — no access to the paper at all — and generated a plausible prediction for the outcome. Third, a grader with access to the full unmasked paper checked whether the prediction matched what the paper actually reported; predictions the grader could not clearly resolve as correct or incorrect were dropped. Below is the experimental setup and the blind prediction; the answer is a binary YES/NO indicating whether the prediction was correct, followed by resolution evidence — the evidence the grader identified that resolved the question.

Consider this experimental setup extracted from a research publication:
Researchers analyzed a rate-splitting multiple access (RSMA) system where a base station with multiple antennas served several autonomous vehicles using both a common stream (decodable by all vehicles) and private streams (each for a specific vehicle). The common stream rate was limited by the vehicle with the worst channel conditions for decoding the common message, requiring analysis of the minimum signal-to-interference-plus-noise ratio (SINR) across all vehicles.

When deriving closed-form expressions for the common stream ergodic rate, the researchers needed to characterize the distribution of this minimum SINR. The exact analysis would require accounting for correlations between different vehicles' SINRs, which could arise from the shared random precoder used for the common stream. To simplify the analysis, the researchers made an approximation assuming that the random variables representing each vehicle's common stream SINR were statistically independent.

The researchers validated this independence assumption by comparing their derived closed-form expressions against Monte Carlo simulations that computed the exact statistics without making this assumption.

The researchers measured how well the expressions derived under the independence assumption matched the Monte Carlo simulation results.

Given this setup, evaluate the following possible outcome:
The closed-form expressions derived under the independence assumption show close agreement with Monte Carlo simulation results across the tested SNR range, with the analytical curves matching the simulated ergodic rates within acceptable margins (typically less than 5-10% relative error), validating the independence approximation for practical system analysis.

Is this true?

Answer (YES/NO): YES